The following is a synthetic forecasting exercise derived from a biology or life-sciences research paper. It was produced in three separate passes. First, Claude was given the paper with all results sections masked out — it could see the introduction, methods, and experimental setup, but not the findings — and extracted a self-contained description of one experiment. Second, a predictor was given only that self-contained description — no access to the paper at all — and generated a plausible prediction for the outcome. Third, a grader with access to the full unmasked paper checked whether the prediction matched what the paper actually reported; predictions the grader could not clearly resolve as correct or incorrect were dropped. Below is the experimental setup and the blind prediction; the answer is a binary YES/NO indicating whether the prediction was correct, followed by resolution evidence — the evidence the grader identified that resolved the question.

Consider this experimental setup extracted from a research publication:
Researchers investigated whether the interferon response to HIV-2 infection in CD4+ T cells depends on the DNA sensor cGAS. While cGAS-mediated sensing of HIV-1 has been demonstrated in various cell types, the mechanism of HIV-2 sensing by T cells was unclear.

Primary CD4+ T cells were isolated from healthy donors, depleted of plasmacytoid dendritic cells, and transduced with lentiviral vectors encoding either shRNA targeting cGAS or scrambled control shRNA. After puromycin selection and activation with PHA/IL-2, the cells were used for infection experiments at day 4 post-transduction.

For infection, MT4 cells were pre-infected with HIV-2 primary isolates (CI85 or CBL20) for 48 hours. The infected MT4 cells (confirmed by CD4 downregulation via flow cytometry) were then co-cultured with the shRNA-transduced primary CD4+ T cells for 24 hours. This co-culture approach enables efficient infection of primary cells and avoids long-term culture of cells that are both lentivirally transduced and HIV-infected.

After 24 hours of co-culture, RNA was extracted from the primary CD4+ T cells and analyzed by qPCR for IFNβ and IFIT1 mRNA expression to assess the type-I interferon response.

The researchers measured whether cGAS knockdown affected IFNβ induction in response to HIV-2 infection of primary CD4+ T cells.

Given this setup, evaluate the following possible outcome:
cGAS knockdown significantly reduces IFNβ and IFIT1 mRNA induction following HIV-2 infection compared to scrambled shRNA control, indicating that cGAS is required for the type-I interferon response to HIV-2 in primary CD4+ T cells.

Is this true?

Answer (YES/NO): YES